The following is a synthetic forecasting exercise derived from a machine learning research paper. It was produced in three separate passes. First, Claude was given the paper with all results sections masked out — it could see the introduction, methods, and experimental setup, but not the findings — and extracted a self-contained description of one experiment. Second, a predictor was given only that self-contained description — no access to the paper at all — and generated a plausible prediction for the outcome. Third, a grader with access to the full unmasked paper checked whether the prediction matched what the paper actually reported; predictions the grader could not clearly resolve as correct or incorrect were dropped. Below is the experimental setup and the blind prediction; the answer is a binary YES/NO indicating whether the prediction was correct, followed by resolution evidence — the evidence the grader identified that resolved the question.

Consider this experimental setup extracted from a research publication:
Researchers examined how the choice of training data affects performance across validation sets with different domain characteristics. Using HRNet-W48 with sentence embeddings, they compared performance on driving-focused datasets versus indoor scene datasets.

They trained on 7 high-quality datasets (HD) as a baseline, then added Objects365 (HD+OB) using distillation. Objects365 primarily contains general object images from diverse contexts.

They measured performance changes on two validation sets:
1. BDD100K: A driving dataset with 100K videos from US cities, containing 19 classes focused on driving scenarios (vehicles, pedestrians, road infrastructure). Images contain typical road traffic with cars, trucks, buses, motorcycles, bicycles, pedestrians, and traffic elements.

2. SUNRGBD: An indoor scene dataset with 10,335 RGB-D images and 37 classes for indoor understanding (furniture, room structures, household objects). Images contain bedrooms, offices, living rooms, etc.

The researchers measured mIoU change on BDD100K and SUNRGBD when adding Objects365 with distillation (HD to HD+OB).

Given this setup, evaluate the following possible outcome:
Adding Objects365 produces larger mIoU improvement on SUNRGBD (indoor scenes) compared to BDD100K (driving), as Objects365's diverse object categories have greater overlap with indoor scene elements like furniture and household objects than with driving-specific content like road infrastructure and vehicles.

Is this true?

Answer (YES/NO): NO